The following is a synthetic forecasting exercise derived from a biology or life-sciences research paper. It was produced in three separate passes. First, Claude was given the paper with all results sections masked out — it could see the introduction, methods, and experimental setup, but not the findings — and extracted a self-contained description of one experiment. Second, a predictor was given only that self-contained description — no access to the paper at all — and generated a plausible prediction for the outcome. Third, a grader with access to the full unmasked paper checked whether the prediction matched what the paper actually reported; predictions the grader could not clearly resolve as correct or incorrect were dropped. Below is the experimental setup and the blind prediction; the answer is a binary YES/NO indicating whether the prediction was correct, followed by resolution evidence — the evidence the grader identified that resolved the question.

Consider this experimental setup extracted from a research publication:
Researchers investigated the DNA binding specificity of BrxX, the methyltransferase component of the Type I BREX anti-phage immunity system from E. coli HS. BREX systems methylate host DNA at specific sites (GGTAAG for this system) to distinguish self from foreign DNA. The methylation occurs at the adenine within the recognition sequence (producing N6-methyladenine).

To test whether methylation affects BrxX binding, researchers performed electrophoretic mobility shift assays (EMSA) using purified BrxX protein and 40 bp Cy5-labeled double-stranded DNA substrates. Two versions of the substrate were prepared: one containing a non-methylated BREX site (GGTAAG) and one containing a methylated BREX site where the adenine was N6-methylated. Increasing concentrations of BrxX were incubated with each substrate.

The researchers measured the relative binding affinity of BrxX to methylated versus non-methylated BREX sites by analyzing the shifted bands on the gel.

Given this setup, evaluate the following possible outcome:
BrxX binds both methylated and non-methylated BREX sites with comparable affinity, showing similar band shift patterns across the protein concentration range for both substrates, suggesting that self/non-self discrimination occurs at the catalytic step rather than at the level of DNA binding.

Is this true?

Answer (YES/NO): NO